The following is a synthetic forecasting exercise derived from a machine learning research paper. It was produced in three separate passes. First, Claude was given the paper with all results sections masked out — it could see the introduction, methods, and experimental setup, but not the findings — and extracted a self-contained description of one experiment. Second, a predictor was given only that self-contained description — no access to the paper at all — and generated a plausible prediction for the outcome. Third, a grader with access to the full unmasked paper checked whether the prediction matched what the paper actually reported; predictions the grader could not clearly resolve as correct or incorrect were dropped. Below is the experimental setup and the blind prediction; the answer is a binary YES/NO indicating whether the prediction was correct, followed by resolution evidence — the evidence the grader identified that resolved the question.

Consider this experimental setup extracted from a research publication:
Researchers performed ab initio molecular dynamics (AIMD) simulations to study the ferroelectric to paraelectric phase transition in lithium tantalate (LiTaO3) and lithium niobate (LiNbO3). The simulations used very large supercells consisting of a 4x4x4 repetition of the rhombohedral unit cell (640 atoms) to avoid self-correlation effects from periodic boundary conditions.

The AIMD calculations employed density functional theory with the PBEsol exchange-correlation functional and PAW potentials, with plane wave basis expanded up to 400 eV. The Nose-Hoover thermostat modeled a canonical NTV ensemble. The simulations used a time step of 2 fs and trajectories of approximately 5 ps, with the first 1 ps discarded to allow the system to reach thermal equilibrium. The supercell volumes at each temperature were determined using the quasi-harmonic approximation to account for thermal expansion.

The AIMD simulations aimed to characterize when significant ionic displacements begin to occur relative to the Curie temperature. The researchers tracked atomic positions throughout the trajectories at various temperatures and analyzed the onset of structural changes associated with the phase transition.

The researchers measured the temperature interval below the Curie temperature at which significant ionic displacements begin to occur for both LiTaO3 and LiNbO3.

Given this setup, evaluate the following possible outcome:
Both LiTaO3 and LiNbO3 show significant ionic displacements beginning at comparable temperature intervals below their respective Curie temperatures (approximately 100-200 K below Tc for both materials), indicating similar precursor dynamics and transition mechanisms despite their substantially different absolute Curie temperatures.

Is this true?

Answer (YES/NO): NO